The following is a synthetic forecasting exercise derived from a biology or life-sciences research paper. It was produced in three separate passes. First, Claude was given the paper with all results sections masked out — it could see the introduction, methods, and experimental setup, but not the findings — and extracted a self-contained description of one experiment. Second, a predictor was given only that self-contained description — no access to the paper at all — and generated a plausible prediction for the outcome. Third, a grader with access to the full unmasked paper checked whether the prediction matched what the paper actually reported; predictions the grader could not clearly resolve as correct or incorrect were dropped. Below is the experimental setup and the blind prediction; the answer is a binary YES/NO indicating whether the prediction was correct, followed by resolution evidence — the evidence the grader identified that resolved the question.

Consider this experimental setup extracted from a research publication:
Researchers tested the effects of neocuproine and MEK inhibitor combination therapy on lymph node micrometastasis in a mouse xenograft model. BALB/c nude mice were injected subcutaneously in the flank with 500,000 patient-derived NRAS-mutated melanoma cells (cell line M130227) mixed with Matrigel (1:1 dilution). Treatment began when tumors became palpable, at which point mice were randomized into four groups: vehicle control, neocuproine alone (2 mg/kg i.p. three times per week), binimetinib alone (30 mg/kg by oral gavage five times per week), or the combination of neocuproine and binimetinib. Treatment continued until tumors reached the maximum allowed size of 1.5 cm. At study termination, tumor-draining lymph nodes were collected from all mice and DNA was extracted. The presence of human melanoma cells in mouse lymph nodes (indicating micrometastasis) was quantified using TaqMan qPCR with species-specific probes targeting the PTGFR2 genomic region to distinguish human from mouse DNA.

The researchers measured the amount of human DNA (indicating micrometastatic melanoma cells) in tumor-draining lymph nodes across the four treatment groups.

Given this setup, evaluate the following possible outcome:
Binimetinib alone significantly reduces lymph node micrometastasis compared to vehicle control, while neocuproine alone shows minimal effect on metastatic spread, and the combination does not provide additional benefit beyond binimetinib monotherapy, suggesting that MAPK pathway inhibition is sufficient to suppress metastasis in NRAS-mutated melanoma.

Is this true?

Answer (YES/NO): NO